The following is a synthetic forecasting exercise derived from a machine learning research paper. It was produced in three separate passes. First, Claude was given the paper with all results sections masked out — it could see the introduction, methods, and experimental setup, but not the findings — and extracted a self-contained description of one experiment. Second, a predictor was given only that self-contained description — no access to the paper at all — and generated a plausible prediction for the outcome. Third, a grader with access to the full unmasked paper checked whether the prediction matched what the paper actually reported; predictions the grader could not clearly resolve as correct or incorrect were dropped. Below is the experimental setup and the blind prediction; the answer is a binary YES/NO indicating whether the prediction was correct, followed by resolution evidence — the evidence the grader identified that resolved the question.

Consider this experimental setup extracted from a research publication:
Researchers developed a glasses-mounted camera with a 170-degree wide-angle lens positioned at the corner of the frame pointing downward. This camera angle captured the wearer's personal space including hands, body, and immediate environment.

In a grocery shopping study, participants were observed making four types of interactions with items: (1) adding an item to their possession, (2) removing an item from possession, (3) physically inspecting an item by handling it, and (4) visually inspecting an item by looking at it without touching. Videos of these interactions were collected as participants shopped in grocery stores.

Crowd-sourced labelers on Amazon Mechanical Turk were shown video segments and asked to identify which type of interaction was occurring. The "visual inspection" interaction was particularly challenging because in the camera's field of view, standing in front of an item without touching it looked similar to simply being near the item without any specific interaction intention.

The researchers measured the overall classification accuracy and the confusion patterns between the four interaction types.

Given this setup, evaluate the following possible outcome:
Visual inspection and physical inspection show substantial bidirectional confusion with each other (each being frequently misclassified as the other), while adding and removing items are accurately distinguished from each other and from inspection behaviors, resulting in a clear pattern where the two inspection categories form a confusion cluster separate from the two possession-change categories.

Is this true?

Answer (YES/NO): NO